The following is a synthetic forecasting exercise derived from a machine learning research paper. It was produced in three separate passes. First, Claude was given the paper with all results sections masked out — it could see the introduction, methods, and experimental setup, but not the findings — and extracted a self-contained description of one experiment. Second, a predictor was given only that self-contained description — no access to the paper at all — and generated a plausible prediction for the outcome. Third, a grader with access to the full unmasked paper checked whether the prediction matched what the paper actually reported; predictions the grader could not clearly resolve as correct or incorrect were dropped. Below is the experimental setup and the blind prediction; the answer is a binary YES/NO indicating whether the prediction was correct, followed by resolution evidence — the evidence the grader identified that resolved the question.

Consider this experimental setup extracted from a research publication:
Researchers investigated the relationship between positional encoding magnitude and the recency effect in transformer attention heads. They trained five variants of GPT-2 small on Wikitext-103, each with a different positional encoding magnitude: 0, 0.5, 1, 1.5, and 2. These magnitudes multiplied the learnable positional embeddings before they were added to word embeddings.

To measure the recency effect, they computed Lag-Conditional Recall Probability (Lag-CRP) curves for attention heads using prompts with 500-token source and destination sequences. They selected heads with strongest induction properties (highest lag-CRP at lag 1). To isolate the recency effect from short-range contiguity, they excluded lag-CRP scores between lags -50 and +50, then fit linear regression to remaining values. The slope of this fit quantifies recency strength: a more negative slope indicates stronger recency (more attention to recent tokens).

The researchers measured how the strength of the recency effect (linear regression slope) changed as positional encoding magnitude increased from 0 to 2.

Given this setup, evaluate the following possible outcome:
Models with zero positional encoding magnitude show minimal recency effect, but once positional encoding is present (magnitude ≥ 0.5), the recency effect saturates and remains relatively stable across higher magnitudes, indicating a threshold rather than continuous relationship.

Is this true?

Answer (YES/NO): NO